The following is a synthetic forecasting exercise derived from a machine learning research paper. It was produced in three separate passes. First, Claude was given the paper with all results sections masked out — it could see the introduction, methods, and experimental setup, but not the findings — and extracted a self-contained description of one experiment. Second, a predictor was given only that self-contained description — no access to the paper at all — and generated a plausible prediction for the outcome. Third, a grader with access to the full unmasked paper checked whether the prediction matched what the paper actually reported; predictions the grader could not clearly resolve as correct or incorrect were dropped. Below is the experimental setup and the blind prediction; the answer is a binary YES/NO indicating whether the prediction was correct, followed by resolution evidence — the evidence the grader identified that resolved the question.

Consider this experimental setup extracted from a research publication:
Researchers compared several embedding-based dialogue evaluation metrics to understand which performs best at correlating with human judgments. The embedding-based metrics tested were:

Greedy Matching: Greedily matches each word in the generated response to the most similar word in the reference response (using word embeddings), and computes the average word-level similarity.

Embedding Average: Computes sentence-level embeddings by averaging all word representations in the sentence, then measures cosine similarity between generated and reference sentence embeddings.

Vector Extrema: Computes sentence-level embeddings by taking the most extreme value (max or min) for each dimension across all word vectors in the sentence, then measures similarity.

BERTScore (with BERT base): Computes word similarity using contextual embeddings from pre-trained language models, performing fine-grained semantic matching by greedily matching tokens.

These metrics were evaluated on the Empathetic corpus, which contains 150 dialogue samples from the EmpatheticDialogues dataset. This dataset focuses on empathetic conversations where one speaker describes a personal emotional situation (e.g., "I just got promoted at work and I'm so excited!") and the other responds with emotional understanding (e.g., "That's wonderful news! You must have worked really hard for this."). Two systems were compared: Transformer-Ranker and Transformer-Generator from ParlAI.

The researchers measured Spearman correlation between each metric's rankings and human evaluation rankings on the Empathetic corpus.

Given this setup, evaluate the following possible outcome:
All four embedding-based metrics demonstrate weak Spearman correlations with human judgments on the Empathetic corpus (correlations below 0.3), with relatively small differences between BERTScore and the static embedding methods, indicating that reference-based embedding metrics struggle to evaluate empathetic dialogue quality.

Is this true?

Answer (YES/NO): NO